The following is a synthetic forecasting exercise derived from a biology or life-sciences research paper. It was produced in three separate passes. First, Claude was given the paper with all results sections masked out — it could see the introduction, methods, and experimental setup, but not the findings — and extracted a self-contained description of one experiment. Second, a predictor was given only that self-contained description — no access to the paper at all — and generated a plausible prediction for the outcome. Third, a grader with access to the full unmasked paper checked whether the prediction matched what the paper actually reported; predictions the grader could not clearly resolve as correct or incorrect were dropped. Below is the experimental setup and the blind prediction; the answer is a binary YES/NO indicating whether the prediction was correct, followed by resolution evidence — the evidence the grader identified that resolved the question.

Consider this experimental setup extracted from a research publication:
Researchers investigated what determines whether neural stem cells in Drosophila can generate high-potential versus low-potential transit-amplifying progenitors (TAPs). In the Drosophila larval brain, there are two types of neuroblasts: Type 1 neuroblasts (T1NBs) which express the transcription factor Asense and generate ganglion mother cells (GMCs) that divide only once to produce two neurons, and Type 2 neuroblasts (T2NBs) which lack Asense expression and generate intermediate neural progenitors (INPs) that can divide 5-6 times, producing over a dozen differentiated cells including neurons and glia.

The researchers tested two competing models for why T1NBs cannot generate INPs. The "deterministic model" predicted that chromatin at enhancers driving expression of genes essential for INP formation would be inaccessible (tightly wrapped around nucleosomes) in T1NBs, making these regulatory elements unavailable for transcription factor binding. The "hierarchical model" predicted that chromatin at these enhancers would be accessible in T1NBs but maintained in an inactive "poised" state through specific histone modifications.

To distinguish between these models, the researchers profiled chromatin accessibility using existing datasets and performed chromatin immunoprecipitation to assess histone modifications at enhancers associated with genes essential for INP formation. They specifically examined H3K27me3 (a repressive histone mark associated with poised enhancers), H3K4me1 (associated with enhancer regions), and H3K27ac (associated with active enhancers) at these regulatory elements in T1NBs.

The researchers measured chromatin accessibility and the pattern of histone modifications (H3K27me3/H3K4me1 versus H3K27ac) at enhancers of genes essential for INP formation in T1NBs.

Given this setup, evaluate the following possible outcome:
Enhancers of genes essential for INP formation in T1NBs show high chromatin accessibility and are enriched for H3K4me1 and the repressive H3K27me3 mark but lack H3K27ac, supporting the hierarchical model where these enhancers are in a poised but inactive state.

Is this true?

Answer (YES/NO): YES